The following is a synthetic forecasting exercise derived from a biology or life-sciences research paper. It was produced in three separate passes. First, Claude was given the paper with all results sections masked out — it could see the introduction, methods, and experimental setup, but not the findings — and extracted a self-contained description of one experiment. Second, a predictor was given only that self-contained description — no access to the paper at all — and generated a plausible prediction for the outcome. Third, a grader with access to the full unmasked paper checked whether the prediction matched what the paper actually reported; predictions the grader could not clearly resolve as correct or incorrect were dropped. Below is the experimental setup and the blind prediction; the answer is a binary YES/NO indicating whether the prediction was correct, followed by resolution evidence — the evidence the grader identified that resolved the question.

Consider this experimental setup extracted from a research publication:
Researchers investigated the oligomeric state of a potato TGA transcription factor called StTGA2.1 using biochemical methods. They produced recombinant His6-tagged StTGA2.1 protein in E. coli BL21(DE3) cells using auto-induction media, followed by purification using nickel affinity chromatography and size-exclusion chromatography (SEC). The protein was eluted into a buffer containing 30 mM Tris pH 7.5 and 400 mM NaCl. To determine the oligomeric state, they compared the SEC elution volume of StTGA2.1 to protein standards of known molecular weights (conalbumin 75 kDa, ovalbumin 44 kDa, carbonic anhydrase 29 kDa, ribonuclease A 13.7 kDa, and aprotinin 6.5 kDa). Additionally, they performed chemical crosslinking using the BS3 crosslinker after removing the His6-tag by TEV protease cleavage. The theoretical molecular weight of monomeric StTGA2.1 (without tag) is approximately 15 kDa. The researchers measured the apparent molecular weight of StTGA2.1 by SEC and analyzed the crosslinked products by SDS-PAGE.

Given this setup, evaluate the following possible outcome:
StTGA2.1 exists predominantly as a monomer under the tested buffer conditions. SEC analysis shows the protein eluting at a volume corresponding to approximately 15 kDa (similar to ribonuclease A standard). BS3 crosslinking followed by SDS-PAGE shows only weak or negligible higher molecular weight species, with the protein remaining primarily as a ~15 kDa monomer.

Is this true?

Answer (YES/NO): NO